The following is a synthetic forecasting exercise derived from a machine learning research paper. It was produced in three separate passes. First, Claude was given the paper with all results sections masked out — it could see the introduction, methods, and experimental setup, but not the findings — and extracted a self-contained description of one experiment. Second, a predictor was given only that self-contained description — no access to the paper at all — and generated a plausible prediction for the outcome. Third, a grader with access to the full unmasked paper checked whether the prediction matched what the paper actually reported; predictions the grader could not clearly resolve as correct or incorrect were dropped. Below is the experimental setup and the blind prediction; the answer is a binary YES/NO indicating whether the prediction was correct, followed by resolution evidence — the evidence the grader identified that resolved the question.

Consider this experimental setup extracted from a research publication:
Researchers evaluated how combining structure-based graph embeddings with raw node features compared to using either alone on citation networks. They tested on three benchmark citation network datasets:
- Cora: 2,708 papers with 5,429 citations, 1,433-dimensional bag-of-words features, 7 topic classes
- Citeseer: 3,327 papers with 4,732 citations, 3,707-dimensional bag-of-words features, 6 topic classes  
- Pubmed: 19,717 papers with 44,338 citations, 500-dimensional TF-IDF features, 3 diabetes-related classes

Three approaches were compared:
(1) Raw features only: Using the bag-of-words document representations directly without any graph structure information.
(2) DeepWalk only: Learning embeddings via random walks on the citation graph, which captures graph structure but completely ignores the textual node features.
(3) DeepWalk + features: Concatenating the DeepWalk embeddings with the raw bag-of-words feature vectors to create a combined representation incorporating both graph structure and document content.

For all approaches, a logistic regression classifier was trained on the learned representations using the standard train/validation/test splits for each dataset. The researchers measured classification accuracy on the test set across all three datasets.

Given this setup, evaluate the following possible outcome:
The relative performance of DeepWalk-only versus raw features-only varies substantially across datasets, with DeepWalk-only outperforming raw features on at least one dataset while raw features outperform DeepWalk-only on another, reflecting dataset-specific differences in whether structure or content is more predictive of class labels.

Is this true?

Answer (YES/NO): YES